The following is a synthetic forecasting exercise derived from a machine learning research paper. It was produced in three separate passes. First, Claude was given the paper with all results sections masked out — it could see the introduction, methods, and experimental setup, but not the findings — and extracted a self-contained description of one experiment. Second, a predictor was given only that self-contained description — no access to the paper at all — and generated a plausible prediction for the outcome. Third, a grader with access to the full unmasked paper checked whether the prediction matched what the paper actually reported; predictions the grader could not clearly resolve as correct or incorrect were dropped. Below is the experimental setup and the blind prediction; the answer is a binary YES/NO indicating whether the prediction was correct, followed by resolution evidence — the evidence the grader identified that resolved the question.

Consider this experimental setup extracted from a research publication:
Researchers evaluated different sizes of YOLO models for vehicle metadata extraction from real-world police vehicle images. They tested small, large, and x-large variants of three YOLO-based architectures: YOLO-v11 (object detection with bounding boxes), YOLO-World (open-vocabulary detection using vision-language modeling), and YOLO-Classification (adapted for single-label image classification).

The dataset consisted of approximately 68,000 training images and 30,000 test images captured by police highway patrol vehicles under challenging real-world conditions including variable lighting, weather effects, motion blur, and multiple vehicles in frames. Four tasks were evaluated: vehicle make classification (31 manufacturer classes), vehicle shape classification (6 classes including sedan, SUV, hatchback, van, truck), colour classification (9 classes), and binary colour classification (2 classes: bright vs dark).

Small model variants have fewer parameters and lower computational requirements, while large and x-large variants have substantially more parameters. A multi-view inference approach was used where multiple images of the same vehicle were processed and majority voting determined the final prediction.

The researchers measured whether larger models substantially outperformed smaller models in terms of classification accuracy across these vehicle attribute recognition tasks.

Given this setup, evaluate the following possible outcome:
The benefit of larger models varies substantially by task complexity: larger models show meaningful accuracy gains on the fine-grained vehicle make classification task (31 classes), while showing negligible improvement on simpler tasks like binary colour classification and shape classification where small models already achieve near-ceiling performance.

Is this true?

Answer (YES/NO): NO